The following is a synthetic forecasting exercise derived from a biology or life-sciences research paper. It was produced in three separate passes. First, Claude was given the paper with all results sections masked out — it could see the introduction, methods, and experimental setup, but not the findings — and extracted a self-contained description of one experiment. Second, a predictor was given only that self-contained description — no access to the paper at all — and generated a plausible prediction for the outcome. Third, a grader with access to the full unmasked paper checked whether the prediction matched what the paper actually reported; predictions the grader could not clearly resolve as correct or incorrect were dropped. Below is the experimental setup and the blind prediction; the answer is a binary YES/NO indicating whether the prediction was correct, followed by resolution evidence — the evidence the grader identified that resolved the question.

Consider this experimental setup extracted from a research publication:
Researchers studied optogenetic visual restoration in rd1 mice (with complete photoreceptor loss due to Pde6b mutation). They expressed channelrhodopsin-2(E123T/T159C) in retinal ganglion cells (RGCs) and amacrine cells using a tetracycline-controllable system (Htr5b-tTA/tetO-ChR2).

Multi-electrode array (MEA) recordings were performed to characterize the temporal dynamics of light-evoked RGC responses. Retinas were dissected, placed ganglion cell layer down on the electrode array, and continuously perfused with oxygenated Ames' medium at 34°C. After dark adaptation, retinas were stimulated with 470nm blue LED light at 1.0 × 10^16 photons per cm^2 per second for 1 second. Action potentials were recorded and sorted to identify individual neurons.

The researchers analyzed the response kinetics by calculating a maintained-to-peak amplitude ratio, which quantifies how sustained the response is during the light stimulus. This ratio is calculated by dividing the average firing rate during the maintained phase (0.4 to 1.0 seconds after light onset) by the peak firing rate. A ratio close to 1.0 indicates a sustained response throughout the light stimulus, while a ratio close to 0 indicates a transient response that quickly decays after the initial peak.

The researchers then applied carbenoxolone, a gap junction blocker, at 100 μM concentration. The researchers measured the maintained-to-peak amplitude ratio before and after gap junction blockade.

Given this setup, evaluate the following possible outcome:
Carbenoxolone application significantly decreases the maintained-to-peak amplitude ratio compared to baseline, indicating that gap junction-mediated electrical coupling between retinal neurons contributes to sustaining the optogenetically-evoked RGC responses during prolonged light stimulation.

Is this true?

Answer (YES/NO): YES